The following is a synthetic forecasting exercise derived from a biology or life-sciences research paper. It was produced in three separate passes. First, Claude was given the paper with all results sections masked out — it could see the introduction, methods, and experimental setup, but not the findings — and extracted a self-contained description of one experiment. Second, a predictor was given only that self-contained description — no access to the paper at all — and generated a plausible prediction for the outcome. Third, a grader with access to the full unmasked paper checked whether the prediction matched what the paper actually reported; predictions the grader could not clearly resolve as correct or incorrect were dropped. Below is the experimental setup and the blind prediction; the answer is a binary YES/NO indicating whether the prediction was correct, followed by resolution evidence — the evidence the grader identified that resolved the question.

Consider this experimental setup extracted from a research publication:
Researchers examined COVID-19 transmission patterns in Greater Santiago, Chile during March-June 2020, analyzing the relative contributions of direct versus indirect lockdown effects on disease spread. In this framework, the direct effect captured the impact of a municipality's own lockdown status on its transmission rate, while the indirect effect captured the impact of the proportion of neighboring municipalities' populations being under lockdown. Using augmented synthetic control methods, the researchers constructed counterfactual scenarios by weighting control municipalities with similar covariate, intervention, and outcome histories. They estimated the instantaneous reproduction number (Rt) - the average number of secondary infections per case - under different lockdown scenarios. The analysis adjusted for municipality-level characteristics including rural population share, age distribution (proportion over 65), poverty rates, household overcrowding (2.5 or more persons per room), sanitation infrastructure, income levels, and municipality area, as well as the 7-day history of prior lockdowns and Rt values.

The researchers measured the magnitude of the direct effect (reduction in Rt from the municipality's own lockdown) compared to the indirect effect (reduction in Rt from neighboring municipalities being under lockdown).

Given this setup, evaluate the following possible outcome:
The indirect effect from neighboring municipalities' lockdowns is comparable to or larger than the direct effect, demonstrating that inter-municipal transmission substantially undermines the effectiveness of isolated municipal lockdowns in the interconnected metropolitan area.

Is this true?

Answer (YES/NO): NO